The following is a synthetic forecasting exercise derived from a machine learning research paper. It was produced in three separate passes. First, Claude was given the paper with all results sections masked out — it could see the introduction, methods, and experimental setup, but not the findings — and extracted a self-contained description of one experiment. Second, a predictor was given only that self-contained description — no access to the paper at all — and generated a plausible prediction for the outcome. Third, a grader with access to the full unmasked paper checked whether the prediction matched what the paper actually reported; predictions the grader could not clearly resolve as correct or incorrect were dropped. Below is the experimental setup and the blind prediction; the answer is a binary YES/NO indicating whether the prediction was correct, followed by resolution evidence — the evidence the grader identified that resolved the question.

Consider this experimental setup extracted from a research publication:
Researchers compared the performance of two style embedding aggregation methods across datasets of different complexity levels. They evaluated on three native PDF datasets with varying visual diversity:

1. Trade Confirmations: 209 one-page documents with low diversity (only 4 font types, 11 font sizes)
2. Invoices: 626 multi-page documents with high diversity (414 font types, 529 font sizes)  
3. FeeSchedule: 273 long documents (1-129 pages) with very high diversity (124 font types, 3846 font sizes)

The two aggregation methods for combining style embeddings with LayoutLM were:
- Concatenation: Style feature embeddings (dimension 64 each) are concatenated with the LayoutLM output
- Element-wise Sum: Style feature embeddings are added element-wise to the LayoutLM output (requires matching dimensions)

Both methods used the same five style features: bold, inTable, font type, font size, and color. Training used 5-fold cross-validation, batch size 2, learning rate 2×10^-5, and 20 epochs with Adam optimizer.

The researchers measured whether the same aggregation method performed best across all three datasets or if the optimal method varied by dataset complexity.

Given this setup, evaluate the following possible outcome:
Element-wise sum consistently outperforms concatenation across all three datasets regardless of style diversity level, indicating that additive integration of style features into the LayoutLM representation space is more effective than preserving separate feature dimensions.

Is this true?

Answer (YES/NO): NO